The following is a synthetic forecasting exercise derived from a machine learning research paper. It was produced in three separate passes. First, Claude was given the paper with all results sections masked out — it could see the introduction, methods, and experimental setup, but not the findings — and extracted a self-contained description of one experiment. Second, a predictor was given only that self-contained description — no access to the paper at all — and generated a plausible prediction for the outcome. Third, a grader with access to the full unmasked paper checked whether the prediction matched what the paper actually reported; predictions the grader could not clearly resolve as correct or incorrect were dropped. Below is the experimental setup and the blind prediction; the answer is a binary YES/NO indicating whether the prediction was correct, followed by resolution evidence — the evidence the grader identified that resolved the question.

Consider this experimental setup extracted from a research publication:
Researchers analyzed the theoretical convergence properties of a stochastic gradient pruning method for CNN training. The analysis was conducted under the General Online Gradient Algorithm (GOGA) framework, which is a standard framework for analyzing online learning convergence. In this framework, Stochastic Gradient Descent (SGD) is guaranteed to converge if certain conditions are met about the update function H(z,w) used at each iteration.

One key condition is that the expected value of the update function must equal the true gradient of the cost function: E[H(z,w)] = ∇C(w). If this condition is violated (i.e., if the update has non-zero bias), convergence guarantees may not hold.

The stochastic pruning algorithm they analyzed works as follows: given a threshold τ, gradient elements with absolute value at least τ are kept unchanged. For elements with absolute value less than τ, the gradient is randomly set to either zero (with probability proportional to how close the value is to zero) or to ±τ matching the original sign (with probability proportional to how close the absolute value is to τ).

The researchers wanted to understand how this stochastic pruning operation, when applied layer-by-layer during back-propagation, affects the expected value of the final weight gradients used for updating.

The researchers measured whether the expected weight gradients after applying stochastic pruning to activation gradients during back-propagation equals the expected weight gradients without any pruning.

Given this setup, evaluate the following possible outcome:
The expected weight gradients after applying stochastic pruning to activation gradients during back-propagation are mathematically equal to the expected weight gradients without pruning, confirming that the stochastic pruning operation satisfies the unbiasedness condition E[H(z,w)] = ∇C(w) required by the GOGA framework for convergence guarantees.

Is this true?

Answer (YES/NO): YES